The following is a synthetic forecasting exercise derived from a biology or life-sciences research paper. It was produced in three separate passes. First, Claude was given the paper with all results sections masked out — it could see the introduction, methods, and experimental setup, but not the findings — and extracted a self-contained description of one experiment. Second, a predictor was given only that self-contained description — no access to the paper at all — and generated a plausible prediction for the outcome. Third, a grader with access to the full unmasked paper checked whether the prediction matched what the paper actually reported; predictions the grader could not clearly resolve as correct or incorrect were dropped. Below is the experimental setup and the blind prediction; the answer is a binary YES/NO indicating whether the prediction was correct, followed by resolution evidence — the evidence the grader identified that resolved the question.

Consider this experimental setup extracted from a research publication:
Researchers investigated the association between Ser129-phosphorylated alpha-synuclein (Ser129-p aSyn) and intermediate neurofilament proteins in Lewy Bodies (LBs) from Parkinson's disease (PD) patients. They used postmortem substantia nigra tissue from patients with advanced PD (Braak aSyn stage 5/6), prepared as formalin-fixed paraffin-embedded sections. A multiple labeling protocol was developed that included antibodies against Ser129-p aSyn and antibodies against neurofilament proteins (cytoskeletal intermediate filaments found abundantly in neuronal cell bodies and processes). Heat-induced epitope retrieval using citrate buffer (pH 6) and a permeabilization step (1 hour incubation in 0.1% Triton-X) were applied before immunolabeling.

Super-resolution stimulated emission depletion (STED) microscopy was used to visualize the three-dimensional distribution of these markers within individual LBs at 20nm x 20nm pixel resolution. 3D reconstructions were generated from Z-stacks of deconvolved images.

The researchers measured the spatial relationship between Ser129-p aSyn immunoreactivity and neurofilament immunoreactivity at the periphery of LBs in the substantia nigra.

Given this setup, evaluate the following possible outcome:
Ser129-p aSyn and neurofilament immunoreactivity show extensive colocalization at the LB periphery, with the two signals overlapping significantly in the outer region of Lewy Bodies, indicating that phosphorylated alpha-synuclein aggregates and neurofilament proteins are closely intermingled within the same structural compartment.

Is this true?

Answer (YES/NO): NO